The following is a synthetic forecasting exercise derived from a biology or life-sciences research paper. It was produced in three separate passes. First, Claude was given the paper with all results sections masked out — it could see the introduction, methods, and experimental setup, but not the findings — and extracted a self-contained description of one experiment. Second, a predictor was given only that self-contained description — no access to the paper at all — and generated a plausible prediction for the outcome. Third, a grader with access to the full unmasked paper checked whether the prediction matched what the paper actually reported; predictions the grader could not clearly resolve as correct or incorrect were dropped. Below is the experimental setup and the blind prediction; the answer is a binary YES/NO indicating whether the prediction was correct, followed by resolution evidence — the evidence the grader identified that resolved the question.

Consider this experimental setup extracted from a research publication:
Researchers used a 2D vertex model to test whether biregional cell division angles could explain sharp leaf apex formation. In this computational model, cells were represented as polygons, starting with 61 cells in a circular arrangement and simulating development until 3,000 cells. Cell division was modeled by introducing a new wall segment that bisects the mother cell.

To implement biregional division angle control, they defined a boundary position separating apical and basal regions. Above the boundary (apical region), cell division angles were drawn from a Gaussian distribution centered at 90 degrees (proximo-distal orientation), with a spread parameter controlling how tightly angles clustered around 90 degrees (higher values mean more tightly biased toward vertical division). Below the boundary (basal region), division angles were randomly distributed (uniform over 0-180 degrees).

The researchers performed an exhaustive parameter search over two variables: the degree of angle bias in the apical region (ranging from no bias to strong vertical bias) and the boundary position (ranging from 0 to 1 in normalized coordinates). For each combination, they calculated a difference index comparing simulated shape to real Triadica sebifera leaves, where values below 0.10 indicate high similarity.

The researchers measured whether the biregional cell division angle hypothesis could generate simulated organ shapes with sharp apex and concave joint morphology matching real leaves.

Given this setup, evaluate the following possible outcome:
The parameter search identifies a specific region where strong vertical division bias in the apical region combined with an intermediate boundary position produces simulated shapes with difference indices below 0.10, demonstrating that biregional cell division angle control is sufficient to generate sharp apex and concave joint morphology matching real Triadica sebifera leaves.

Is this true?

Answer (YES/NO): YES